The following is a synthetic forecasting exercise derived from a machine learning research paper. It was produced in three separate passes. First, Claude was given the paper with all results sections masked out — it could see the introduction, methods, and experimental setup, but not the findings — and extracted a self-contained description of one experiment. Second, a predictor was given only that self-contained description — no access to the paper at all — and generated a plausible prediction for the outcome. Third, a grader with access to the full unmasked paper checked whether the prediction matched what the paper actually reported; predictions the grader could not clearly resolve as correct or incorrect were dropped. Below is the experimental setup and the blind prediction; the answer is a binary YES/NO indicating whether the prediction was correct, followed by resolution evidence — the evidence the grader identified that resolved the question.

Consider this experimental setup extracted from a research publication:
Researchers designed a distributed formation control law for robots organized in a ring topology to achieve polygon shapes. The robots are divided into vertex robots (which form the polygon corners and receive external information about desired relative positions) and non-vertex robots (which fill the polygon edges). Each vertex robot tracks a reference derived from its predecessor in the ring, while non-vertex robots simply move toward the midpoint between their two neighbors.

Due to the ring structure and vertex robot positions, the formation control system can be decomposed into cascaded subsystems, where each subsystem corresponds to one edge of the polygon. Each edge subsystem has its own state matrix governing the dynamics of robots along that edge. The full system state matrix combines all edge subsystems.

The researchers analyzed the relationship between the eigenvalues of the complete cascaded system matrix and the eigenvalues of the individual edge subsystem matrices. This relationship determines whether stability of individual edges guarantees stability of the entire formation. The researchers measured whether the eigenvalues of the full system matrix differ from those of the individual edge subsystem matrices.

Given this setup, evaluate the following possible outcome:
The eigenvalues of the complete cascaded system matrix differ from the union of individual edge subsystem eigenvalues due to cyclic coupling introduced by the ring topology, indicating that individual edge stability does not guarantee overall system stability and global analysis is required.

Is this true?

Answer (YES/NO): NO